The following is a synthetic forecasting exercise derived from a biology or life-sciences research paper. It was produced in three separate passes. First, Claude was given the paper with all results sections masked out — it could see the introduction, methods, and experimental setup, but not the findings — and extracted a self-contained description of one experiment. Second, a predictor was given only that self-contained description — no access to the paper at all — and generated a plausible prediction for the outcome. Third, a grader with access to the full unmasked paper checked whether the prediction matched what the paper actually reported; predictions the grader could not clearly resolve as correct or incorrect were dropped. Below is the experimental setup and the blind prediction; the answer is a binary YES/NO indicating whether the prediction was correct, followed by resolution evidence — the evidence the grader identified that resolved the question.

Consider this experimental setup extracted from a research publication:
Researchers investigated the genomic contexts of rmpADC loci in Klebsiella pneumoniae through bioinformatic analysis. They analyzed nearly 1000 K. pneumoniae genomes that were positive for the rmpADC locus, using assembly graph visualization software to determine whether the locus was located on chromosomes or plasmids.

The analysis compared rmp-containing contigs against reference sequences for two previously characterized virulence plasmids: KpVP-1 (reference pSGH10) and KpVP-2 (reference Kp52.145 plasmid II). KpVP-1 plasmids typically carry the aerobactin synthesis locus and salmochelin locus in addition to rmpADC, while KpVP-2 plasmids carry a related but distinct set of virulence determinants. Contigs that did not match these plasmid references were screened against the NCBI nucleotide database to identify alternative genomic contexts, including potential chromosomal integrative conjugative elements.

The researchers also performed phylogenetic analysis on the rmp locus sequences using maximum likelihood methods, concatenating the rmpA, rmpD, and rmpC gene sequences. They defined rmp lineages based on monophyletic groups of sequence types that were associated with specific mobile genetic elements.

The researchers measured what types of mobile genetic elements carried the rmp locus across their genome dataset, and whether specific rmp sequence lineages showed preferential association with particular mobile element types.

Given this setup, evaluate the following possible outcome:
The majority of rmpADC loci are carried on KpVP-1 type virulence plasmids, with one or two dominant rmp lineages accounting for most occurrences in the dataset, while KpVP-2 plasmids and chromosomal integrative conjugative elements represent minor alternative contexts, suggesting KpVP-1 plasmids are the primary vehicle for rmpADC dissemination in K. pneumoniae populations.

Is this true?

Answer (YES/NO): YES